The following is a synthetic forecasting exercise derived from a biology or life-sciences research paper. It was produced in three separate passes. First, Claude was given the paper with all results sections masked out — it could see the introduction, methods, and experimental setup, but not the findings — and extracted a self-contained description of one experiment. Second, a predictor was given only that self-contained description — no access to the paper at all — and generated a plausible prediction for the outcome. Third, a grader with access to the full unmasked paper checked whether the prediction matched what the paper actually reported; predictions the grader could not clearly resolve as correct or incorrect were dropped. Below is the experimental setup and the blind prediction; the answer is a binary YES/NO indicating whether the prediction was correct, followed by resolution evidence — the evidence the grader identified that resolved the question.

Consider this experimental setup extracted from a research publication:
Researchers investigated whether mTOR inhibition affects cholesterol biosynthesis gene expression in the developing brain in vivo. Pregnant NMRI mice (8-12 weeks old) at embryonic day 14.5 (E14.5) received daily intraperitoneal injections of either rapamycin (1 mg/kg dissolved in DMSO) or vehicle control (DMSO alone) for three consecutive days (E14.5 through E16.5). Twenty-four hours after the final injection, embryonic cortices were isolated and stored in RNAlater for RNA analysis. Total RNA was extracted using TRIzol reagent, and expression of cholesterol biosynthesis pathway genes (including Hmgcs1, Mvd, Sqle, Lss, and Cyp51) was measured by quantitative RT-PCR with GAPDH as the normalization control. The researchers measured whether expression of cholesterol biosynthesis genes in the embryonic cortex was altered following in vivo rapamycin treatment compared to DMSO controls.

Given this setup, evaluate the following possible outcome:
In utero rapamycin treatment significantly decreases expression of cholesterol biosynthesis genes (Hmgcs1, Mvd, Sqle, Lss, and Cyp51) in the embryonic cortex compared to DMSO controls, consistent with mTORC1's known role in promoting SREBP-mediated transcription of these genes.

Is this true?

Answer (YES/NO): NO